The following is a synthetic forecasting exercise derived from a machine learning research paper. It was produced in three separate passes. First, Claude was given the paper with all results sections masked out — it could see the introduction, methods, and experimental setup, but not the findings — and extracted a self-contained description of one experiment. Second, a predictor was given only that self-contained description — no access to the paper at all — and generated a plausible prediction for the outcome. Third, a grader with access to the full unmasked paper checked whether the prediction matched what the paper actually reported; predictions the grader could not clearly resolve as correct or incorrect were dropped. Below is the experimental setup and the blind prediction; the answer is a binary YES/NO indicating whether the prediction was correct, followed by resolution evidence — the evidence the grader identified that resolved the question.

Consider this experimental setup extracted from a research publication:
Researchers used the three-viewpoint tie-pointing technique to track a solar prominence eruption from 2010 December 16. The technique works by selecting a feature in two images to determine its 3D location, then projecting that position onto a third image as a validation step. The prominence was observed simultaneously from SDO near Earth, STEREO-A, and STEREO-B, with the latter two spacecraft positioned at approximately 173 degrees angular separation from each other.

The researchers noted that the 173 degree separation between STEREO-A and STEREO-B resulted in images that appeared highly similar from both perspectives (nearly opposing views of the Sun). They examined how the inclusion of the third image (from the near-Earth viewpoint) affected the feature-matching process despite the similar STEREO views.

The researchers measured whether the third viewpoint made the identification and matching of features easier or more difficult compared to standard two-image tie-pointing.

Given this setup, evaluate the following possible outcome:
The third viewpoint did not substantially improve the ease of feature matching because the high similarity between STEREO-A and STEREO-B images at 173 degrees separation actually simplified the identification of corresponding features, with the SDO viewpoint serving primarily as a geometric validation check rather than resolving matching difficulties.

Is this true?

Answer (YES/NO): NO